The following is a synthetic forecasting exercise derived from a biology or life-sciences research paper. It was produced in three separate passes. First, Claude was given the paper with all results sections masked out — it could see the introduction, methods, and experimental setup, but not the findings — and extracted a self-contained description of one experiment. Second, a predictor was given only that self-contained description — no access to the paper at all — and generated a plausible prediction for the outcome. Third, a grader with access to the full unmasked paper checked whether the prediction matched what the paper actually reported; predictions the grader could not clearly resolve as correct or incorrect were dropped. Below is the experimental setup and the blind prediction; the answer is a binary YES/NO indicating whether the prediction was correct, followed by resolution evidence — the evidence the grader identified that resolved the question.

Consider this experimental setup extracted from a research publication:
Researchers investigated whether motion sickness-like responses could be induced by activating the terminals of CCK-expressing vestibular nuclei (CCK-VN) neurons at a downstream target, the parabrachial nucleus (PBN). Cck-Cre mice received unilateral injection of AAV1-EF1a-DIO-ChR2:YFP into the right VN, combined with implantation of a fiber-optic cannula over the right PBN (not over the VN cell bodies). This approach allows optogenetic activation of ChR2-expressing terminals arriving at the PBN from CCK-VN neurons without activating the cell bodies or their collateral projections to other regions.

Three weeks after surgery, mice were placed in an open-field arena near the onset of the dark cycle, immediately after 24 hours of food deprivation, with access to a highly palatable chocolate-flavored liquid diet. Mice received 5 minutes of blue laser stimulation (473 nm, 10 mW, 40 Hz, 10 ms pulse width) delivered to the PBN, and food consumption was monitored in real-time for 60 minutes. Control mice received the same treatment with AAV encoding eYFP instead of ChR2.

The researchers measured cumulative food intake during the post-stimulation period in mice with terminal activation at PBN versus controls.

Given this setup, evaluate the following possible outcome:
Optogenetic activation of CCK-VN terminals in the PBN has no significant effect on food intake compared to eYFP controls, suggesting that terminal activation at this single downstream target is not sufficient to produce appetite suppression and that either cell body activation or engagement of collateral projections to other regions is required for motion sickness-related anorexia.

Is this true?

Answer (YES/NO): YES